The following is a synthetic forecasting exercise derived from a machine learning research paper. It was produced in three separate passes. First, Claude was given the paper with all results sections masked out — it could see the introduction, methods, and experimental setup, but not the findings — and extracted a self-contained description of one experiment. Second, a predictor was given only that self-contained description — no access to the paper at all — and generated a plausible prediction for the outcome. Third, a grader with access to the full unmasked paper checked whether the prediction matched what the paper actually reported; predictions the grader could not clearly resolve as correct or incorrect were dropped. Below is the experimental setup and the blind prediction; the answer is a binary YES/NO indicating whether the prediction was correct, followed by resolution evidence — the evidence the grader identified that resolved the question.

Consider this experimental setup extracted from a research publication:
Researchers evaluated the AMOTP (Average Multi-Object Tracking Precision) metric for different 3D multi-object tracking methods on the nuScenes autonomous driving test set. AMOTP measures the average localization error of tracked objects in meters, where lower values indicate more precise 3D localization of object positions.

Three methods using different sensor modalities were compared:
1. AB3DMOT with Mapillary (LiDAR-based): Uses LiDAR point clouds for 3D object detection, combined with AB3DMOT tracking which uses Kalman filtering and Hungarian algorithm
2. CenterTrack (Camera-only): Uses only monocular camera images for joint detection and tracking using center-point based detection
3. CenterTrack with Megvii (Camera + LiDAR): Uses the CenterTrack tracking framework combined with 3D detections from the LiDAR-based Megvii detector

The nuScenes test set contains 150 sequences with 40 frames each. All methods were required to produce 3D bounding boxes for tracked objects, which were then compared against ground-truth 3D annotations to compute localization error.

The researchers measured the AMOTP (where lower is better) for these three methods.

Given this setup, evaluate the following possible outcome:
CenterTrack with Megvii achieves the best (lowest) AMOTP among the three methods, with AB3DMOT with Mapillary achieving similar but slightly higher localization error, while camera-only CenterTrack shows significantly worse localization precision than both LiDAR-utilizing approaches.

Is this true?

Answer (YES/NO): NO